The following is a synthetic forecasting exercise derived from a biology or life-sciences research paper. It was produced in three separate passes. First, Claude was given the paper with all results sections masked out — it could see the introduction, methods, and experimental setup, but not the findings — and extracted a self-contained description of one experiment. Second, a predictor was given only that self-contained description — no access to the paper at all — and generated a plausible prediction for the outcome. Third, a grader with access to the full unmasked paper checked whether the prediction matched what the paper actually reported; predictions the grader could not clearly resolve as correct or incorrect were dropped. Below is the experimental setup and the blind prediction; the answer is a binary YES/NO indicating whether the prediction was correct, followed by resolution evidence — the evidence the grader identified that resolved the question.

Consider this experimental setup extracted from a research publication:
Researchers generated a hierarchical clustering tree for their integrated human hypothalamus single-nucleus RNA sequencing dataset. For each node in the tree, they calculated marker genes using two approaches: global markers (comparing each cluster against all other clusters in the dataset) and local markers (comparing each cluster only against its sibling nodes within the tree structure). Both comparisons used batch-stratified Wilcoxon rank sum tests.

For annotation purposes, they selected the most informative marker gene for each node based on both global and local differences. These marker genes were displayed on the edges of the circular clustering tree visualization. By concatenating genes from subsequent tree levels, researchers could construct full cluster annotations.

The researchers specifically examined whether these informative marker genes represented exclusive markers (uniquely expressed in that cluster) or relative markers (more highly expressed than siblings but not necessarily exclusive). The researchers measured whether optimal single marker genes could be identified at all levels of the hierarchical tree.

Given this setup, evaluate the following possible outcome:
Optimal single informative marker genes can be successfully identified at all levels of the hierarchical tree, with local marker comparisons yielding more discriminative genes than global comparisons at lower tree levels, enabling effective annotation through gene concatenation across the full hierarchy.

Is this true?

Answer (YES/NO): NO